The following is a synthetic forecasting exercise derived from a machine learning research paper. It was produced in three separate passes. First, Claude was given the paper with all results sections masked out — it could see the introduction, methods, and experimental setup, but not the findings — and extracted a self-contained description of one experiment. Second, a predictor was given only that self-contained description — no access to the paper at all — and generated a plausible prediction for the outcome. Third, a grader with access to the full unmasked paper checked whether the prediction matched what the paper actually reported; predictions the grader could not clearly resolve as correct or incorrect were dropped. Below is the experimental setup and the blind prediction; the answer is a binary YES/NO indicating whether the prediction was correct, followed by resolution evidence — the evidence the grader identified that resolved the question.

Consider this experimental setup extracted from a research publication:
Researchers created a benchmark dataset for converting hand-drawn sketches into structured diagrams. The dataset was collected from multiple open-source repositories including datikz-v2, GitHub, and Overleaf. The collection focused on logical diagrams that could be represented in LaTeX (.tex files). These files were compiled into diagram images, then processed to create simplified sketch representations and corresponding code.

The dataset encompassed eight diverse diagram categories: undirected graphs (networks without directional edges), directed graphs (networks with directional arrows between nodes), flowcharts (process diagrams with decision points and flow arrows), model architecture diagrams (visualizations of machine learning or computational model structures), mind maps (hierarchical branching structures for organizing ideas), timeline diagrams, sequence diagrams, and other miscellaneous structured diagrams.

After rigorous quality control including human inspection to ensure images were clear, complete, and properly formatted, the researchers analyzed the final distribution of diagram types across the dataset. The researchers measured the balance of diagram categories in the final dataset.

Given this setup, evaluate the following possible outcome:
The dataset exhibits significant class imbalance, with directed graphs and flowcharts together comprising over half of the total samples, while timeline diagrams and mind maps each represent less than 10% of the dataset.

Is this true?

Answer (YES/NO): NO